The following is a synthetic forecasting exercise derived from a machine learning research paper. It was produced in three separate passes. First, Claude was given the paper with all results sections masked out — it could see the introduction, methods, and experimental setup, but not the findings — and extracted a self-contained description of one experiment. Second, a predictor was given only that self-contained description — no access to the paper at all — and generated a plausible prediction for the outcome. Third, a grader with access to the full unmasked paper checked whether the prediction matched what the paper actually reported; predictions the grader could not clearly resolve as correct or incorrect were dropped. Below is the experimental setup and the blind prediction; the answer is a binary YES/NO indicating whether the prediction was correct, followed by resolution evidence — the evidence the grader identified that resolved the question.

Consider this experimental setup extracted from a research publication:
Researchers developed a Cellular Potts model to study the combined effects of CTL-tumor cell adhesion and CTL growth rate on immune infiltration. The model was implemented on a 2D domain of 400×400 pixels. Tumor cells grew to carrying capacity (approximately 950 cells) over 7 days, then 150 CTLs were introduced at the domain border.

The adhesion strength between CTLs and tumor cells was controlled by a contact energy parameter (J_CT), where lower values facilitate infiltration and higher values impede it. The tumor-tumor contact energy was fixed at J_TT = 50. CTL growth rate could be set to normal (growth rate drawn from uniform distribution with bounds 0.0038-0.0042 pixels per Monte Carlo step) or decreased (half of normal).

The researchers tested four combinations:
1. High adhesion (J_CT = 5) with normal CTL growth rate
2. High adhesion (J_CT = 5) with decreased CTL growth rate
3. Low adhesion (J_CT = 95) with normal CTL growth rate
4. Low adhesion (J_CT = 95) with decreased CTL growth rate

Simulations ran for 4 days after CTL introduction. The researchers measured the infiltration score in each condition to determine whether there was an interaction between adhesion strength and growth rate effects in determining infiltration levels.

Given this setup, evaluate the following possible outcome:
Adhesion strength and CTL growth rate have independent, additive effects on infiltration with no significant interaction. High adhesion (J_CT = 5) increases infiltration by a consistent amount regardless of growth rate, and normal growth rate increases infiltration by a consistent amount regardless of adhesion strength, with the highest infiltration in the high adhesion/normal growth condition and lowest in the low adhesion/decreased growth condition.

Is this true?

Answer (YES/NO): NO